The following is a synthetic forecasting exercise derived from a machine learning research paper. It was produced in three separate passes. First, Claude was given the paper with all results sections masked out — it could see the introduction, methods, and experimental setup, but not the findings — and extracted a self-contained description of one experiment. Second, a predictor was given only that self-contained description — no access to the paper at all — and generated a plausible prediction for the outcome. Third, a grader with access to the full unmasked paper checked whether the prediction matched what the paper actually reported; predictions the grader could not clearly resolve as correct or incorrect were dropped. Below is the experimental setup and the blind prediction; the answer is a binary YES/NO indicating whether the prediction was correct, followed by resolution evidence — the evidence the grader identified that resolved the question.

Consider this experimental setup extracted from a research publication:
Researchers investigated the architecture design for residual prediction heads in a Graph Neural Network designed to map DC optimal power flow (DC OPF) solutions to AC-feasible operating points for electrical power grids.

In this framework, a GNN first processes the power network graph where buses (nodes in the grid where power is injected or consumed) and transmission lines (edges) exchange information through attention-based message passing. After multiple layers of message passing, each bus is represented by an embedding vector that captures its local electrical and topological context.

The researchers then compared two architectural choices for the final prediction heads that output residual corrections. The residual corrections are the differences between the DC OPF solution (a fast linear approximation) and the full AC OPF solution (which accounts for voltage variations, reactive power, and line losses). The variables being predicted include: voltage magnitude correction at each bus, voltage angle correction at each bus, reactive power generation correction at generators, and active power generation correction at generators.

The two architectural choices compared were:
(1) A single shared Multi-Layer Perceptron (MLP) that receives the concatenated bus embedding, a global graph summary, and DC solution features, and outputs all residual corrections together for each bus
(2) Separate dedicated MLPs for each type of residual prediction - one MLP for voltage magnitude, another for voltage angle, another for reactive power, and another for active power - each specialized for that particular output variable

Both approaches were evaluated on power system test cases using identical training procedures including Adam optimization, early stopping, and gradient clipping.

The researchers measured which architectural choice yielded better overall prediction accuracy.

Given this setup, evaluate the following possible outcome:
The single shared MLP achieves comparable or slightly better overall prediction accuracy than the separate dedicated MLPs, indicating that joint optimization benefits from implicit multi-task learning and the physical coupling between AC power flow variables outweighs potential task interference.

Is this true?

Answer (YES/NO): YES